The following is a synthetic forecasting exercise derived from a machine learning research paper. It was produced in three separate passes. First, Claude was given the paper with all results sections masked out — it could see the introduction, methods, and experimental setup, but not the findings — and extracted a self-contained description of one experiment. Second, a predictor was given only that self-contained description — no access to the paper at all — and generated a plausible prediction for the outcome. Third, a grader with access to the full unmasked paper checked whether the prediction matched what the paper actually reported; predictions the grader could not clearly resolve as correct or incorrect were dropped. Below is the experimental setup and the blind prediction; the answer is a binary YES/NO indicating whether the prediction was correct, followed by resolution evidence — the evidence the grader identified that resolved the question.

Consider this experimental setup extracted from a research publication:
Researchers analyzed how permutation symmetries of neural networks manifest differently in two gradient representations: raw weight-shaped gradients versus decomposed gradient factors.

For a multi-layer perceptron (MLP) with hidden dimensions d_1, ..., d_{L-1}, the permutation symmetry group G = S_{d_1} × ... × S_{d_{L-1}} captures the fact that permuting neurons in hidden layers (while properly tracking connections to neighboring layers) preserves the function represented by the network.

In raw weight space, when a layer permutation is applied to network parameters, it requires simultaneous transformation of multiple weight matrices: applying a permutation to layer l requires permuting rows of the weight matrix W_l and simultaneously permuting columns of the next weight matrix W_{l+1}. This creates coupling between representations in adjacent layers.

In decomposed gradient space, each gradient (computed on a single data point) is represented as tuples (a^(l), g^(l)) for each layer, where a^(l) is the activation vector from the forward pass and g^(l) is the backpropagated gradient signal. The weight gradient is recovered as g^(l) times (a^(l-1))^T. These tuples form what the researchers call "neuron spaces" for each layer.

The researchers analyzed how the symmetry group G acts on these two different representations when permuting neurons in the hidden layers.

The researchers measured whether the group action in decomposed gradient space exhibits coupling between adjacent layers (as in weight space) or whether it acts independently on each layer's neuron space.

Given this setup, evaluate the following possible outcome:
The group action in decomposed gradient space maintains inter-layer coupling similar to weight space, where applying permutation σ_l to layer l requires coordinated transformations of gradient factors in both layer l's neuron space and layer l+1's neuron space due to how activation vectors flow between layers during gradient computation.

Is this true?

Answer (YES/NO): NO